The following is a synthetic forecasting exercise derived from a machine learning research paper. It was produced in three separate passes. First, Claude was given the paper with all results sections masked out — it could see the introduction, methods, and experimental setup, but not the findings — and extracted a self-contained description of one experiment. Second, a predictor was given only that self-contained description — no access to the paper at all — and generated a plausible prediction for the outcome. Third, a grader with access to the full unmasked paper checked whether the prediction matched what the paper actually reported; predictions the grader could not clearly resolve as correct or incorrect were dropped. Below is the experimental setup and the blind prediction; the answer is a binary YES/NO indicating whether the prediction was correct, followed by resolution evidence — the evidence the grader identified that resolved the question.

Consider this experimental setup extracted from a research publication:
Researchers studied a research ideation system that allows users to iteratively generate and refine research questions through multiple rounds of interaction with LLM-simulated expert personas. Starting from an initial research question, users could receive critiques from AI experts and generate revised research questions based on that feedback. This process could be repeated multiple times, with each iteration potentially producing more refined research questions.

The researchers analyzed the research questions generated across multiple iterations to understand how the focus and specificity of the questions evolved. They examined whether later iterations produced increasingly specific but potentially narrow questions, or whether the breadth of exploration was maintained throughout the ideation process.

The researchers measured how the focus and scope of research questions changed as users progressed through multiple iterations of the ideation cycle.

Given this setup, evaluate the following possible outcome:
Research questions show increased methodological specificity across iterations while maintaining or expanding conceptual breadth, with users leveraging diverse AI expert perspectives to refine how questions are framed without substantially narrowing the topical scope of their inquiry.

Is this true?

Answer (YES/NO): NO